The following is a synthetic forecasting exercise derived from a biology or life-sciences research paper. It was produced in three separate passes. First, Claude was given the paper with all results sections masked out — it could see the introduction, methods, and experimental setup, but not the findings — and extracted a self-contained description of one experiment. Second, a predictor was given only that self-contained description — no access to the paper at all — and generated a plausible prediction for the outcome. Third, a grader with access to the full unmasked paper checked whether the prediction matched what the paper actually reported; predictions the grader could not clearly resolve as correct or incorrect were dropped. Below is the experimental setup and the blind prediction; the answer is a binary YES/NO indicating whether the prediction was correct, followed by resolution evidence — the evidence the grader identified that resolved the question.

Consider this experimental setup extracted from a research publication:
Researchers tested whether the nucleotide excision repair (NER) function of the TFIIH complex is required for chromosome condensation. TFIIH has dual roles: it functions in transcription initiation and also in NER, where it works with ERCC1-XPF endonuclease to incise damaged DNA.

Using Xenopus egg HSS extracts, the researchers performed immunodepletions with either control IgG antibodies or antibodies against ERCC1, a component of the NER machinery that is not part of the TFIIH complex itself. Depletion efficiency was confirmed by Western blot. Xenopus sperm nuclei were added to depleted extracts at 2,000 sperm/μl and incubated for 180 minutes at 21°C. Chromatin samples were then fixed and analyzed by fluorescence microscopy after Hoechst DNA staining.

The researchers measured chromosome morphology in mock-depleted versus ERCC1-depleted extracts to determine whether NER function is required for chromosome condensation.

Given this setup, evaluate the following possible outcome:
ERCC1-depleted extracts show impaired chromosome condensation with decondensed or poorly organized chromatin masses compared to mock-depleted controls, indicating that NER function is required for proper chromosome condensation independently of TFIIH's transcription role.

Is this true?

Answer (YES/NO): NO